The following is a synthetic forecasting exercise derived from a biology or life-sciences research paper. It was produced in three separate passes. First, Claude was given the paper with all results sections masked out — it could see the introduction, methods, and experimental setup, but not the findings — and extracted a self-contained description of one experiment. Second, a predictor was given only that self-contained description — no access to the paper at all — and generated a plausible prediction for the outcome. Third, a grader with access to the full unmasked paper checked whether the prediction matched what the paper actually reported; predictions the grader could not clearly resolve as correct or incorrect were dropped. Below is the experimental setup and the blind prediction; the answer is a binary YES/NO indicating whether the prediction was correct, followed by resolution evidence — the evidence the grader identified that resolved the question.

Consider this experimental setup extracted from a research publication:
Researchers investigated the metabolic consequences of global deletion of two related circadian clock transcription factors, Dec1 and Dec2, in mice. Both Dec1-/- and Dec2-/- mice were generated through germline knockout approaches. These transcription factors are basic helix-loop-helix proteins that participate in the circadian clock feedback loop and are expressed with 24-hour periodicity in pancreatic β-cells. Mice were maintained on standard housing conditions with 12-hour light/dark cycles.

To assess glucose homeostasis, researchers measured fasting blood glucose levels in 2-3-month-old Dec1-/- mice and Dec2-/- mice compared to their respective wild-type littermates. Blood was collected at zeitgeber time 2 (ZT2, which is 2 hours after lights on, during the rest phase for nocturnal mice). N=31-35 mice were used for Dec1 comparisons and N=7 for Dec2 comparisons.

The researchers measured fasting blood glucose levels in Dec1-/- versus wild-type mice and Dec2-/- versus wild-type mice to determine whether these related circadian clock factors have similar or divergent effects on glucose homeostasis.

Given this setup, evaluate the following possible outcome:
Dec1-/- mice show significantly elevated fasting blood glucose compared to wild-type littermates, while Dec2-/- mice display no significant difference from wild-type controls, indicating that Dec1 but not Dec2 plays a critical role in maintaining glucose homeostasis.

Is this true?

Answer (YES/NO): NO